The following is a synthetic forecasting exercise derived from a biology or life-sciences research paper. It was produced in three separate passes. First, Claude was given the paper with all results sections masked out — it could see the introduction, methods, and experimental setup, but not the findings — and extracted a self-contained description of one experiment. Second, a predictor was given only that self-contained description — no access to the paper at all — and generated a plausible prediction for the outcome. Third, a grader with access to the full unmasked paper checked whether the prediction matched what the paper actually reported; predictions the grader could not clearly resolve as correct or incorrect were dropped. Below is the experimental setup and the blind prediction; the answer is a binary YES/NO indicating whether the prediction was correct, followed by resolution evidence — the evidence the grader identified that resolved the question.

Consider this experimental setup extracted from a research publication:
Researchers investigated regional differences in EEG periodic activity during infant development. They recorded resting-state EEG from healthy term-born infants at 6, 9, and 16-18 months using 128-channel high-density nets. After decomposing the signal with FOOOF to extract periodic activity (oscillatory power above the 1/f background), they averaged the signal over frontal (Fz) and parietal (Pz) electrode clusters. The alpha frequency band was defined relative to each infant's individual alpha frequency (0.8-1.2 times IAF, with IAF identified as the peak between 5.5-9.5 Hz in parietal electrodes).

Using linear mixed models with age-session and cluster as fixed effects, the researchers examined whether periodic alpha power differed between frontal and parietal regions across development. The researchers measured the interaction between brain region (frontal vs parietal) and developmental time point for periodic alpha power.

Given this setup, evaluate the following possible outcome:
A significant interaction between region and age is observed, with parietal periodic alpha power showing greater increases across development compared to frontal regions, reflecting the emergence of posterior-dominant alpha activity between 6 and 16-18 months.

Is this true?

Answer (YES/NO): NO